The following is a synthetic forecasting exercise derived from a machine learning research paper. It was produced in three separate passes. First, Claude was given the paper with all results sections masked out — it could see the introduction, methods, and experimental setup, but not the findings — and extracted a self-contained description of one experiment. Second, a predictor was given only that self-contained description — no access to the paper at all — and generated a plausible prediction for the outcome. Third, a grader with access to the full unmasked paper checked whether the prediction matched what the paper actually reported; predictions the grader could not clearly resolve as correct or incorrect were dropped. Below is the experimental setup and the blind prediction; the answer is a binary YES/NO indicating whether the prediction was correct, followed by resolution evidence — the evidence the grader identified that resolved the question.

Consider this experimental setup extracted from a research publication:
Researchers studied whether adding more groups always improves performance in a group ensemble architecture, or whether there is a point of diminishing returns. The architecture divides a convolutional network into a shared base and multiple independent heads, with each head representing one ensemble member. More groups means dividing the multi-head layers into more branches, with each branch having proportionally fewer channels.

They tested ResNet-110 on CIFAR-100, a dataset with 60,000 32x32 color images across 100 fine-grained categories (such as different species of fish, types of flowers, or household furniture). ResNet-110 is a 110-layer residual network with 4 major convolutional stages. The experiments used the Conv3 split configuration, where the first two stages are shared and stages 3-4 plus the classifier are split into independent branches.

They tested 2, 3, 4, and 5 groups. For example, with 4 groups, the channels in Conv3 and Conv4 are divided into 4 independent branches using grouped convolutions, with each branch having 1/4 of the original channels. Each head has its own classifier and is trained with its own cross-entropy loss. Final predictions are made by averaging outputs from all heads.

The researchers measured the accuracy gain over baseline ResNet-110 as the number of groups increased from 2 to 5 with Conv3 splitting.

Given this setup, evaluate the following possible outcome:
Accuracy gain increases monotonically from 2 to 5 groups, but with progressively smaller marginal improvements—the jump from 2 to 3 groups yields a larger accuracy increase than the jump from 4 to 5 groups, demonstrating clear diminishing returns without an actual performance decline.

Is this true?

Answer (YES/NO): NO